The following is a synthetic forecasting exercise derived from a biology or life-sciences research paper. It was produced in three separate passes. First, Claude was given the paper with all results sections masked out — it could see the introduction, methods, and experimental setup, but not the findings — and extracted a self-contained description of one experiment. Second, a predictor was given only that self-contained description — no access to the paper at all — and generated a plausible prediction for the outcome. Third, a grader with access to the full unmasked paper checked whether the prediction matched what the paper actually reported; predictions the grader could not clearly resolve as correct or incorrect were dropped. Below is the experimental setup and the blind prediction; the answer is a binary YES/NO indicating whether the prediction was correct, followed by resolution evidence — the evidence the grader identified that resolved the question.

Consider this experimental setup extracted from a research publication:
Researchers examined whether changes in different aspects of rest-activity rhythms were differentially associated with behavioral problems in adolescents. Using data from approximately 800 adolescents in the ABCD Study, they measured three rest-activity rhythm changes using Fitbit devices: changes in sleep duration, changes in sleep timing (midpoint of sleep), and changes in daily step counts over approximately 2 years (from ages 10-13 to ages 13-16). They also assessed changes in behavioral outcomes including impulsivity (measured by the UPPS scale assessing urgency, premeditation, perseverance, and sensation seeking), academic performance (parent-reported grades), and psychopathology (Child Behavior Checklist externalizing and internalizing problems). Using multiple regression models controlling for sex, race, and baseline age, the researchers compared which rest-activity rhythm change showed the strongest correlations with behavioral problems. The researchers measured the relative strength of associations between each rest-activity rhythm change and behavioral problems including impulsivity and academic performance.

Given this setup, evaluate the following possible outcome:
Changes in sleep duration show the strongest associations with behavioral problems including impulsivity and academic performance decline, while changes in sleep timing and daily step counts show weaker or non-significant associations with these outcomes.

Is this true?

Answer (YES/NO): NO